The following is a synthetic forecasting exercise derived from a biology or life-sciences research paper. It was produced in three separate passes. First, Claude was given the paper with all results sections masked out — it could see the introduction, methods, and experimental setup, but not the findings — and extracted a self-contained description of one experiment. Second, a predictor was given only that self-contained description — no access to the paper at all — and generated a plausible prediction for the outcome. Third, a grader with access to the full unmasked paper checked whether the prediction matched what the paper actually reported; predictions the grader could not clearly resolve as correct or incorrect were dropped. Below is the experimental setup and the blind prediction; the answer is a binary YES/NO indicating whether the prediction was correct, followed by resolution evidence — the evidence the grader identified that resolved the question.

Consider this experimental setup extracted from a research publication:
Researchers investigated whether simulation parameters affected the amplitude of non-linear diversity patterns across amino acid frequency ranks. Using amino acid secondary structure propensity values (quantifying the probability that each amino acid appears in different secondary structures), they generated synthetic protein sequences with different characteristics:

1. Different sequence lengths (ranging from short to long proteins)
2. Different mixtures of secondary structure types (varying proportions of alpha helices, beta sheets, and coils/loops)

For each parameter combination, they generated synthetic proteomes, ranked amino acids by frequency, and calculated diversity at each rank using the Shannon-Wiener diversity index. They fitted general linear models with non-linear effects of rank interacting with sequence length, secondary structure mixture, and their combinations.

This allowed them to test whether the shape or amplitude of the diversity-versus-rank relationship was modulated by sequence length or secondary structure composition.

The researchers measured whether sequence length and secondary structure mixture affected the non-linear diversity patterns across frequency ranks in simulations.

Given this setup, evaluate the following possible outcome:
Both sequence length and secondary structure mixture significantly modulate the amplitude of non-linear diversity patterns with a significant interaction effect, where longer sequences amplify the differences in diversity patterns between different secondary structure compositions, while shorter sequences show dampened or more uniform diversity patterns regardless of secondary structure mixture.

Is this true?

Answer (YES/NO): NO